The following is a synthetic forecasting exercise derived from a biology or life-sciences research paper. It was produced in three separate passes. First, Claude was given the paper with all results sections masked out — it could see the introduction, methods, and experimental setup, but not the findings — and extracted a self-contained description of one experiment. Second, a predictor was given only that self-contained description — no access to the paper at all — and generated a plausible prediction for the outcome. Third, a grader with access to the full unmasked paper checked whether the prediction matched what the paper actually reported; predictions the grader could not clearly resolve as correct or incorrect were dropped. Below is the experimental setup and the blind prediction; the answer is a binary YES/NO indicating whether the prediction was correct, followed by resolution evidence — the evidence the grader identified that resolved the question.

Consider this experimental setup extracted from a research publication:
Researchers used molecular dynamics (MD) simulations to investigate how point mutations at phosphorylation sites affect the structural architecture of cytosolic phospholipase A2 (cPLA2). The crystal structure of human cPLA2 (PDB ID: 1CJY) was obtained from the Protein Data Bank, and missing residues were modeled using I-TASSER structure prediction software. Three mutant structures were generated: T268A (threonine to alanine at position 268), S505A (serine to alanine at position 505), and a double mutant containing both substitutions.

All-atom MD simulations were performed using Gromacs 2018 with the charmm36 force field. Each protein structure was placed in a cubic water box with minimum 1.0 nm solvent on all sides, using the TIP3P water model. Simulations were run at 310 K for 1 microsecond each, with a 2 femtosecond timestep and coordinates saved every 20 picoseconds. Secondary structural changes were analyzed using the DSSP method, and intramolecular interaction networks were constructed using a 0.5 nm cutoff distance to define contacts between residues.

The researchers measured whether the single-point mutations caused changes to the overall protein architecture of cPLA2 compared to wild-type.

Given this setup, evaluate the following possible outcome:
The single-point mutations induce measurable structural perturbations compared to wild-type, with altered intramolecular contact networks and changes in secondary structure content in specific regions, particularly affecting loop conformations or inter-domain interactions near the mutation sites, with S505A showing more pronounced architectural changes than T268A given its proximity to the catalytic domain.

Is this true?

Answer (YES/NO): NO